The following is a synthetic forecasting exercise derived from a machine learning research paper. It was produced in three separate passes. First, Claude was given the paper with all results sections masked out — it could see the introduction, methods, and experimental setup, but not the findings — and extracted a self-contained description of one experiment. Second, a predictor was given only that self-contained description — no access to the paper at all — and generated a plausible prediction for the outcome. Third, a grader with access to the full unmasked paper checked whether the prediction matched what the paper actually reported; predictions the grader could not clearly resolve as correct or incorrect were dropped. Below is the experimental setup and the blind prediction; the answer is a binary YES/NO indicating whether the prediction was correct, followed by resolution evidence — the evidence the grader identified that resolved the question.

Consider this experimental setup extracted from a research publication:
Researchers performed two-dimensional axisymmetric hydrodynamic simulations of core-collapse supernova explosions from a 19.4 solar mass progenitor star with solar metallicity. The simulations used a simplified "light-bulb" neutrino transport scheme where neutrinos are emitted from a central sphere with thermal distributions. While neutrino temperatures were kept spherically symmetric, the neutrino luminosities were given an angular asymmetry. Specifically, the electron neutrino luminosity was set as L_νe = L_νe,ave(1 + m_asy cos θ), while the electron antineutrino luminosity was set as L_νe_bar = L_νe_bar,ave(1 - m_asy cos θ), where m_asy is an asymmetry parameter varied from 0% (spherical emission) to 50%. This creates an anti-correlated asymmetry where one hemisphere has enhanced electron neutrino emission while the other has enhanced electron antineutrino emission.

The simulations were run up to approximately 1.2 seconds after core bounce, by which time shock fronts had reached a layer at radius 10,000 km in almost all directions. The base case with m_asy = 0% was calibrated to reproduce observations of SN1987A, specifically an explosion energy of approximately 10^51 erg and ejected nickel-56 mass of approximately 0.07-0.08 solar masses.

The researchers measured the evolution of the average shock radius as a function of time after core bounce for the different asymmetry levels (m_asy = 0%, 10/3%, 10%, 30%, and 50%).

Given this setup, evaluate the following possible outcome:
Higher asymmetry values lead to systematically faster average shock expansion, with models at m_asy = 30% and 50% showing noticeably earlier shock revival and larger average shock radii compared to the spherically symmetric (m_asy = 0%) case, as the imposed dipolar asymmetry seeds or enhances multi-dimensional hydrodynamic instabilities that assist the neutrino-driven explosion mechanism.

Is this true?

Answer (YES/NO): NO